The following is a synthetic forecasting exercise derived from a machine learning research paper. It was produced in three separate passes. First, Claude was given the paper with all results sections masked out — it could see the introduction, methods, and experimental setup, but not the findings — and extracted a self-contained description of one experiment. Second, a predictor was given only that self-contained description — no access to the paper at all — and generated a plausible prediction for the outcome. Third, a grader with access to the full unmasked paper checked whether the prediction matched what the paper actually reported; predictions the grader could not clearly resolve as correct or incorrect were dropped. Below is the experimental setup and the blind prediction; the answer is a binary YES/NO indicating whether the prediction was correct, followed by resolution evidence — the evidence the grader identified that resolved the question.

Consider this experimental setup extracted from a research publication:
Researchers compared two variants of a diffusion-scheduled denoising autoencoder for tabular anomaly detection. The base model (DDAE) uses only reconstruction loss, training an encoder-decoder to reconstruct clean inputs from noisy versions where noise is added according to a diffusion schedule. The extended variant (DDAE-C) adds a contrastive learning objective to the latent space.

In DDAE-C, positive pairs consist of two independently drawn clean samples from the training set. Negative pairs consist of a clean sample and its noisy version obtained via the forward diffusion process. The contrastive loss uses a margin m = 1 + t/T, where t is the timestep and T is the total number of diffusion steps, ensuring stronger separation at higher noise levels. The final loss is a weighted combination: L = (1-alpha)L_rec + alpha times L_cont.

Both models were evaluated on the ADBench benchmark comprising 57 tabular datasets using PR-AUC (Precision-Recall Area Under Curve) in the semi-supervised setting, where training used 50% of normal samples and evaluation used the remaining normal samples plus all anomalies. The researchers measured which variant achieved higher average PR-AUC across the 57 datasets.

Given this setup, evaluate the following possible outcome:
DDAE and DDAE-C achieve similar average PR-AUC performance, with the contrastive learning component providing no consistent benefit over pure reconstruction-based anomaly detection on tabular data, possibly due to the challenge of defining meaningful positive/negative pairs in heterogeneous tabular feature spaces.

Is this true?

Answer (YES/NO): NO